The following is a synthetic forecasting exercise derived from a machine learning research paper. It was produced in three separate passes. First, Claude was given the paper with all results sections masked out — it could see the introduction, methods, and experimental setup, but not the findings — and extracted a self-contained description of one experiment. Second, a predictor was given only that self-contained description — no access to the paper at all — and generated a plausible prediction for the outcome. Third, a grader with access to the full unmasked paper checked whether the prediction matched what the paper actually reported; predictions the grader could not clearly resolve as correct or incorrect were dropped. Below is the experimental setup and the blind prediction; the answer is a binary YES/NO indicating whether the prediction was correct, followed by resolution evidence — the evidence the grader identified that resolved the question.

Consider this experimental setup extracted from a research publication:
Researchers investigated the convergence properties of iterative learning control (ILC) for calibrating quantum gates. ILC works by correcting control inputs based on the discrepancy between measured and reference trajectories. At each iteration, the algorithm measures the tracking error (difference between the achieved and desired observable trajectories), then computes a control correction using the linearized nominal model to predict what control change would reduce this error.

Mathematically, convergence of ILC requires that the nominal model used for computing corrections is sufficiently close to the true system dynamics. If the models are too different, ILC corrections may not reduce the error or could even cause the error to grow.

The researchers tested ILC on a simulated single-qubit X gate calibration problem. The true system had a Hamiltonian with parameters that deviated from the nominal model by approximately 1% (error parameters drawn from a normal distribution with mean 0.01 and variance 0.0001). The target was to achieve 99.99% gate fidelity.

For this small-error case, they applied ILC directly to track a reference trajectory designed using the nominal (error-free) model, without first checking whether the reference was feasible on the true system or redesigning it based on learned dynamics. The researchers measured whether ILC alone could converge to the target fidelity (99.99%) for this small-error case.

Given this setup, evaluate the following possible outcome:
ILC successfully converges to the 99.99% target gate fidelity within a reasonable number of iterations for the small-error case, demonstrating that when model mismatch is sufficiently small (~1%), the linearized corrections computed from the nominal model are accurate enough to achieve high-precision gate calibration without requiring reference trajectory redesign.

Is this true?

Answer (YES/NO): YES